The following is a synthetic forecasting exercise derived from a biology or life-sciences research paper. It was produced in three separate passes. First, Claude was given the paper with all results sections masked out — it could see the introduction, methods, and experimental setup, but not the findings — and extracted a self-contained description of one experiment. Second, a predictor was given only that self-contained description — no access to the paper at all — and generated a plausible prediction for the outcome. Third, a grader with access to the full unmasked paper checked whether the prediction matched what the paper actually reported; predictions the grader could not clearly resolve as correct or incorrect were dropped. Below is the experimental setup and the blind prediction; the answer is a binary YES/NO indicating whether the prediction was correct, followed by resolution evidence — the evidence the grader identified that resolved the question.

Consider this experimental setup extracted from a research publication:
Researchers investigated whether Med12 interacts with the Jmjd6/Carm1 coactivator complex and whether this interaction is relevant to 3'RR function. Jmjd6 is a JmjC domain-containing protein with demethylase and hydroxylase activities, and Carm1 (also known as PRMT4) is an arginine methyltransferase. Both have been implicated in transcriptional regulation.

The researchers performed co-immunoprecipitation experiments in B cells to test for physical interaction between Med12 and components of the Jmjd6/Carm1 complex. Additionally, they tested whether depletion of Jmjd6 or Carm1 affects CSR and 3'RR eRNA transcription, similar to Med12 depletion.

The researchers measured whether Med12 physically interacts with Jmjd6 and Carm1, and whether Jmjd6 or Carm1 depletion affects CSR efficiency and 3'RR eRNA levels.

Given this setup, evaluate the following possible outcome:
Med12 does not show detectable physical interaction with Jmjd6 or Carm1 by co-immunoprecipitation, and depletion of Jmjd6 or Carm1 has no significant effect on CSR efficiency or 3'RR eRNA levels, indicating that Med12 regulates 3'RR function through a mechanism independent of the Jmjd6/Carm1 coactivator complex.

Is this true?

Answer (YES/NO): NO